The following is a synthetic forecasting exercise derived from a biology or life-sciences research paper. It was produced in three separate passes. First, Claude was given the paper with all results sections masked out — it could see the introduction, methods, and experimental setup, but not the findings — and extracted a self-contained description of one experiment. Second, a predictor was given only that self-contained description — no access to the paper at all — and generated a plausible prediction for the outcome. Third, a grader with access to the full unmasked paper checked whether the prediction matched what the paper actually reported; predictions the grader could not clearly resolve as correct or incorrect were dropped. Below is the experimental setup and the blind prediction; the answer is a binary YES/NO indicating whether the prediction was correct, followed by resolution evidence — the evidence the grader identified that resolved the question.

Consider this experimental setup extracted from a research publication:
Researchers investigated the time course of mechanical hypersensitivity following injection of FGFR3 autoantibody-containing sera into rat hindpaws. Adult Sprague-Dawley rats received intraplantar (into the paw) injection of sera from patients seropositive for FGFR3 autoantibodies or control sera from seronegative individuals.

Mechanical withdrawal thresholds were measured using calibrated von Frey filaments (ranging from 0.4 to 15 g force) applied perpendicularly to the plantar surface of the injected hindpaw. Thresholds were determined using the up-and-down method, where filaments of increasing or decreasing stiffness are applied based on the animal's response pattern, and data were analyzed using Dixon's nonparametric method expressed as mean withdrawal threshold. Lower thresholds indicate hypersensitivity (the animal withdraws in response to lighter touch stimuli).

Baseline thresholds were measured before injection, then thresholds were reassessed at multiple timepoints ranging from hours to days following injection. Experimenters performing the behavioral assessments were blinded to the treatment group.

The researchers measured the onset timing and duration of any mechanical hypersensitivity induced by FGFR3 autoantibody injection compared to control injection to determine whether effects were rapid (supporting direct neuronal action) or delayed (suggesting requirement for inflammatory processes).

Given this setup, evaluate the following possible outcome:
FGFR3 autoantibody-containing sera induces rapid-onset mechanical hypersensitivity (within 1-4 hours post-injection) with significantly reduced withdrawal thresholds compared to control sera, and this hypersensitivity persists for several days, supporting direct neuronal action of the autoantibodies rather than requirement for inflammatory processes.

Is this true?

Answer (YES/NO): YES